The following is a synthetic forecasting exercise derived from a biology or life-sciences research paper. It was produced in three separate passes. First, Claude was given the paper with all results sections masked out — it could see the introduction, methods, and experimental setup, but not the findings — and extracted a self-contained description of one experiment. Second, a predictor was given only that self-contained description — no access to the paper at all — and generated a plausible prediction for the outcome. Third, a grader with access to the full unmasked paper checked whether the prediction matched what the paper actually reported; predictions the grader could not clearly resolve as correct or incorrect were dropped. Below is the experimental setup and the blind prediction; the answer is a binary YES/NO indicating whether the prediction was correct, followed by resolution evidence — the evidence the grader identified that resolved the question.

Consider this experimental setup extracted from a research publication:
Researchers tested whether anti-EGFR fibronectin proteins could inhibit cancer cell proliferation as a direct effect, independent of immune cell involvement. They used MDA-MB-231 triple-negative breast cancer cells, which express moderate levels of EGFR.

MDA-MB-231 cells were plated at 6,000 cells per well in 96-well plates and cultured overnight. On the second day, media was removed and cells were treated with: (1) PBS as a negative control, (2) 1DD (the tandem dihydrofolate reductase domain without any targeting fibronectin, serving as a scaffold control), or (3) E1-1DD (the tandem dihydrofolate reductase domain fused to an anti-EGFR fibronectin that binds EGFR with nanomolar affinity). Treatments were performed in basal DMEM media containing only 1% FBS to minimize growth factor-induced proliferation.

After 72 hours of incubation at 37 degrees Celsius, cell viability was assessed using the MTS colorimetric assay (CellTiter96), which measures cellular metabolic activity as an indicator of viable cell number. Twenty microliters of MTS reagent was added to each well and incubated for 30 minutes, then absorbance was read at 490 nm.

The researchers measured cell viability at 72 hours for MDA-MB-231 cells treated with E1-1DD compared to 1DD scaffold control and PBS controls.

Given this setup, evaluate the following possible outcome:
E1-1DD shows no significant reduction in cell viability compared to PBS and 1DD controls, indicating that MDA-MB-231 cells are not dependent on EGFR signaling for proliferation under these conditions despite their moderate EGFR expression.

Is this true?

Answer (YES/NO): YES